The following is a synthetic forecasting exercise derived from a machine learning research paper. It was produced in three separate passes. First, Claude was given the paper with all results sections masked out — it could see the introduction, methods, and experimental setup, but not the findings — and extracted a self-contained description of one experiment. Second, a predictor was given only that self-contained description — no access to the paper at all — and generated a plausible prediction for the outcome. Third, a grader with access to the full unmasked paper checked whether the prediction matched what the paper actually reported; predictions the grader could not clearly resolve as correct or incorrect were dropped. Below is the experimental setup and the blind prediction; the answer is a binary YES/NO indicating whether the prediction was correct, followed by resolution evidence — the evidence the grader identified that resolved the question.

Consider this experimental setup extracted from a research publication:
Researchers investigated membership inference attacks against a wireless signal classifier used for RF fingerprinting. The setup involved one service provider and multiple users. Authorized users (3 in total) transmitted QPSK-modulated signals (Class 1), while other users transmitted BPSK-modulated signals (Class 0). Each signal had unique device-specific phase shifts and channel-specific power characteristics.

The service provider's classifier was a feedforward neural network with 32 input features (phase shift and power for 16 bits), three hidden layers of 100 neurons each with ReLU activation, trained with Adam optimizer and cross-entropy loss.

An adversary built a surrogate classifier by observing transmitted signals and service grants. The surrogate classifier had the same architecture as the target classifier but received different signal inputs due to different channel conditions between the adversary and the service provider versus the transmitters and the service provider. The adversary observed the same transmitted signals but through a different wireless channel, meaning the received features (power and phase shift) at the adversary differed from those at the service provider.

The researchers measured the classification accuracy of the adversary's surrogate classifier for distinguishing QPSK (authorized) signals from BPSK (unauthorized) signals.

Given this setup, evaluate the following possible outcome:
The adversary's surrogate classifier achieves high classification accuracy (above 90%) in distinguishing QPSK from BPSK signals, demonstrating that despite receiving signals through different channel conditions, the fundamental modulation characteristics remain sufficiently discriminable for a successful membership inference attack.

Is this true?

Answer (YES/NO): YES